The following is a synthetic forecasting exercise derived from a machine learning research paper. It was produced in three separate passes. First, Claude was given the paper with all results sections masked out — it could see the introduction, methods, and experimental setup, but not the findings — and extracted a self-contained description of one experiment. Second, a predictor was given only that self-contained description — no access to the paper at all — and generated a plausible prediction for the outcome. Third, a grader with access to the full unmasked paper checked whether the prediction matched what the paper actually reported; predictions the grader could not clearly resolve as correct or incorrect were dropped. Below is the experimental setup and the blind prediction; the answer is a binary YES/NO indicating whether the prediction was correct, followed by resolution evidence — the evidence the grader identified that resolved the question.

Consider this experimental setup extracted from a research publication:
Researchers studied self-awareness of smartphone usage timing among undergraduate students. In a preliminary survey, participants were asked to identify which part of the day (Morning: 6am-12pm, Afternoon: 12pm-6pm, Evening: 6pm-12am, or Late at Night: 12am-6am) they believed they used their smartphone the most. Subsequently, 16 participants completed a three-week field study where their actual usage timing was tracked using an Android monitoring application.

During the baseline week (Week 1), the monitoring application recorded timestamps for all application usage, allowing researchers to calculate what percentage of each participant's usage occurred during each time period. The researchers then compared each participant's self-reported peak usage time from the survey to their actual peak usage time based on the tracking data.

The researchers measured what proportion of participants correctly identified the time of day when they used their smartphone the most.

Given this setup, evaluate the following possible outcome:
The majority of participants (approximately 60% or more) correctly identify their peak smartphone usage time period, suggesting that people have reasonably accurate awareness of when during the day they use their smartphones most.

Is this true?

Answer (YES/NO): NO